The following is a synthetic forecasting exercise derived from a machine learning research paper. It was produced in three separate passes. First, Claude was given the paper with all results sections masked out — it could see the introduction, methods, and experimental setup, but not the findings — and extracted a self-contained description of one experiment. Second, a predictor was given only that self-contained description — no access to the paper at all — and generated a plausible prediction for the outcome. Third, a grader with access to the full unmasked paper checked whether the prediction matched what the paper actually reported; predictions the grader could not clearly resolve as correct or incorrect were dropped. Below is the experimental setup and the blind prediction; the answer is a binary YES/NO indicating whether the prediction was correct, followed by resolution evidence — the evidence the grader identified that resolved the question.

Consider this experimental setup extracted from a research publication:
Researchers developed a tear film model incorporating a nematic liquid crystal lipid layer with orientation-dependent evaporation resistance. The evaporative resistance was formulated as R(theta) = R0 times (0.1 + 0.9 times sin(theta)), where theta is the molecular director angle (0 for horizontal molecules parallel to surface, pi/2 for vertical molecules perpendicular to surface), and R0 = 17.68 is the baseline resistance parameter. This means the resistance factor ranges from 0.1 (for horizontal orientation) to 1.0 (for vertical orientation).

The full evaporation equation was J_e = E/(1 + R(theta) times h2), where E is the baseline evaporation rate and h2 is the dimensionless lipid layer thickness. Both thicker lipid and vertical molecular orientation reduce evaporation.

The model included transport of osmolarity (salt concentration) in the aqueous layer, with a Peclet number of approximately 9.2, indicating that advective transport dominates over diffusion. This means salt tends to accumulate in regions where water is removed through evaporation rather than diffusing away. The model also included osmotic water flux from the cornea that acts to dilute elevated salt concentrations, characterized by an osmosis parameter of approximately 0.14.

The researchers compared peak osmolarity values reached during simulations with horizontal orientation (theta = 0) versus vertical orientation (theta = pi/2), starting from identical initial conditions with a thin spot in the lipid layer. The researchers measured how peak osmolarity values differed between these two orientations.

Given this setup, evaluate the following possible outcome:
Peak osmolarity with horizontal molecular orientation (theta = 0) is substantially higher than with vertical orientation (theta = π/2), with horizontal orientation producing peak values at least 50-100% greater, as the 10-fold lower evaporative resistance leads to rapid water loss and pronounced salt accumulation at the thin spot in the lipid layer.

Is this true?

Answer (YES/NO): YES